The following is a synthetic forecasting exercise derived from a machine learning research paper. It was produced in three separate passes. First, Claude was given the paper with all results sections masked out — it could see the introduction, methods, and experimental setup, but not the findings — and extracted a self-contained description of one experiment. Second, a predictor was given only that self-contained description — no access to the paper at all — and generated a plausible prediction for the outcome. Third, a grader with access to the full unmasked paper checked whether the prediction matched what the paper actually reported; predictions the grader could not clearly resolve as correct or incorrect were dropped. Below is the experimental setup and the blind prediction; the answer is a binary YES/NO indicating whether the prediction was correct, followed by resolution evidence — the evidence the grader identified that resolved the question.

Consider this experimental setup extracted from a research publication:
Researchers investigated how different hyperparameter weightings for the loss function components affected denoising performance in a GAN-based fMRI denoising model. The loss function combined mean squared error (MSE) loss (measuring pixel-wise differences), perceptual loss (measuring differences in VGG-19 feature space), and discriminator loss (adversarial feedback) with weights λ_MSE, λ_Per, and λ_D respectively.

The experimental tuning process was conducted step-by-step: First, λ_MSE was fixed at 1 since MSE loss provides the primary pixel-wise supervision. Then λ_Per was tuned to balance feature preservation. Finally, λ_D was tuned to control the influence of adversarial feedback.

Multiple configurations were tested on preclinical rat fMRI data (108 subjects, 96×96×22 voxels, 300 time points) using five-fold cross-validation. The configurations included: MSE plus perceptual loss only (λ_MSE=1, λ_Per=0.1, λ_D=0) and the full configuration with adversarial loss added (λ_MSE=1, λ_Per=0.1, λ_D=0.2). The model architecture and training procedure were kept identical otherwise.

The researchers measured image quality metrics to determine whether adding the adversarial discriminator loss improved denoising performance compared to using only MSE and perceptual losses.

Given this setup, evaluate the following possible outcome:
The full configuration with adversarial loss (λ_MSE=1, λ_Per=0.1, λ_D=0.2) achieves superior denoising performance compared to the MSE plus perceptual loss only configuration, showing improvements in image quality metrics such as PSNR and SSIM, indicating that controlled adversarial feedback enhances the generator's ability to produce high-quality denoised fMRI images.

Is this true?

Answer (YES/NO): YES